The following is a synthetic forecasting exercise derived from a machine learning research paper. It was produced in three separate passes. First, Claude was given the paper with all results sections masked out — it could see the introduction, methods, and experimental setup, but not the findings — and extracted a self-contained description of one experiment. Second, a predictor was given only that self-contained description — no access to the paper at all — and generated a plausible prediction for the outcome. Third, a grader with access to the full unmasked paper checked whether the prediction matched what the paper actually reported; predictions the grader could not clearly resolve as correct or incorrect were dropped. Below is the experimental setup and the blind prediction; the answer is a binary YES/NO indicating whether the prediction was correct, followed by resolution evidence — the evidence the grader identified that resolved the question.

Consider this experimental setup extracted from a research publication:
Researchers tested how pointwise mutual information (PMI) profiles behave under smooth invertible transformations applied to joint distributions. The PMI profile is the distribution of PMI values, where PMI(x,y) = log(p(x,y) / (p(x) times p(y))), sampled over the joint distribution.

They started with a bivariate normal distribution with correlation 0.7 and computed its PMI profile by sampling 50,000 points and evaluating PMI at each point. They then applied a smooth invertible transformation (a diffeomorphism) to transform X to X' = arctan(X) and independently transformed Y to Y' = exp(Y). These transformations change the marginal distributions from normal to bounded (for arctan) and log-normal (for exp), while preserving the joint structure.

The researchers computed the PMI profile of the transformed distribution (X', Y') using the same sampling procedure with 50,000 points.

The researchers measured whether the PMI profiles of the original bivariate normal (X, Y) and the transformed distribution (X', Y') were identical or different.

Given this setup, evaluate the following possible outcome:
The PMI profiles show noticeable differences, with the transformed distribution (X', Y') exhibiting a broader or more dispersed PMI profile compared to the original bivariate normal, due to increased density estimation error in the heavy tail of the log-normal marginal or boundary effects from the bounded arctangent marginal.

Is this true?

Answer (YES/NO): NO